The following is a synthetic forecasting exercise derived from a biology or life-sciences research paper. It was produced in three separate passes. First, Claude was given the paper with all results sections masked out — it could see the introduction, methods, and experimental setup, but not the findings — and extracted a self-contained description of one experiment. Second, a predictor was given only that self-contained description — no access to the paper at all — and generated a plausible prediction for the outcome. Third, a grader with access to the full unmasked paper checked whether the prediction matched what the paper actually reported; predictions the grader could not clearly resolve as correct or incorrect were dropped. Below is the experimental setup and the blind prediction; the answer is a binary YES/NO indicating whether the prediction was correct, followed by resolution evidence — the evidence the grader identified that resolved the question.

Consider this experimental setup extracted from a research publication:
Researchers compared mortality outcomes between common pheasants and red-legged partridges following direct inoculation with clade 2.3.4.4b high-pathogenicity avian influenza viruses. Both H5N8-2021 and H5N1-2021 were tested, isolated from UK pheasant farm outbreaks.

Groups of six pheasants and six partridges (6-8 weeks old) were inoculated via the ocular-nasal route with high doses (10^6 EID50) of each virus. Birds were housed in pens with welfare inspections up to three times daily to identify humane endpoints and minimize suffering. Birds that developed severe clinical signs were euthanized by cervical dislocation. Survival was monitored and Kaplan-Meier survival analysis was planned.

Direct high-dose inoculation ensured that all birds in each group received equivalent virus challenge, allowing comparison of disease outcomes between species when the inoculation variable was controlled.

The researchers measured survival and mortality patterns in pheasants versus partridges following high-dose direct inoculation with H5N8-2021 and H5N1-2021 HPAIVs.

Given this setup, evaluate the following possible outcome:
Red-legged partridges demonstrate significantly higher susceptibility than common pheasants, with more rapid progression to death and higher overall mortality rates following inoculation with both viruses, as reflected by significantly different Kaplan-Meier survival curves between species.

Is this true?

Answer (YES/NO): NO